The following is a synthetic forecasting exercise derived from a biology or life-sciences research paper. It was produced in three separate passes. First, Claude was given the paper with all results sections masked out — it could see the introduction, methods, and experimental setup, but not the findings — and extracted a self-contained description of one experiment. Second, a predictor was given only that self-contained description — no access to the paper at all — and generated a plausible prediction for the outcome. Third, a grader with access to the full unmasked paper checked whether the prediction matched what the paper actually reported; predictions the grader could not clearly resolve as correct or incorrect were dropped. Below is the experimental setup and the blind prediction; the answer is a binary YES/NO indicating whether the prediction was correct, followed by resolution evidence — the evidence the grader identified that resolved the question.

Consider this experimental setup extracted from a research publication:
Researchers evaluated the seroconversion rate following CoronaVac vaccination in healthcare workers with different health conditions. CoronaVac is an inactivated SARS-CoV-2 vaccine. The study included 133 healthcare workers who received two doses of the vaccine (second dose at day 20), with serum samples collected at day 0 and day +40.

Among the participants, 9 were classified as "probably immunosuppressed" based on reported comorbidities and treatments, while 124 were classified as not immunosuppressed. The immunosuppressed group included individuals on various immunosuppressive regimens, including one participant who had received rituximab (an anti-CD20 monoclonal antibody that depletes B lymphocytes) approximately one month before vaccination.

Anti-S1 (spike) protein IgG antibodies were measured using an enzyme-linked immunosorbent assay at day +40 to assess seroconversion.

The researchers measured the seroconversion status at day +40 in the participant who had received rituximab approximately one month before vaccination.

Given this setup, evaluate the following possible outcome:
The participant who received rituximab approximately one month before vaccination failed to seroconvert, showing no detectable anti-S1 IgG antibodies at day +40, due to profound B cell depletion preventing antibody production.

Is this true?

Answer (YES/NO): YES